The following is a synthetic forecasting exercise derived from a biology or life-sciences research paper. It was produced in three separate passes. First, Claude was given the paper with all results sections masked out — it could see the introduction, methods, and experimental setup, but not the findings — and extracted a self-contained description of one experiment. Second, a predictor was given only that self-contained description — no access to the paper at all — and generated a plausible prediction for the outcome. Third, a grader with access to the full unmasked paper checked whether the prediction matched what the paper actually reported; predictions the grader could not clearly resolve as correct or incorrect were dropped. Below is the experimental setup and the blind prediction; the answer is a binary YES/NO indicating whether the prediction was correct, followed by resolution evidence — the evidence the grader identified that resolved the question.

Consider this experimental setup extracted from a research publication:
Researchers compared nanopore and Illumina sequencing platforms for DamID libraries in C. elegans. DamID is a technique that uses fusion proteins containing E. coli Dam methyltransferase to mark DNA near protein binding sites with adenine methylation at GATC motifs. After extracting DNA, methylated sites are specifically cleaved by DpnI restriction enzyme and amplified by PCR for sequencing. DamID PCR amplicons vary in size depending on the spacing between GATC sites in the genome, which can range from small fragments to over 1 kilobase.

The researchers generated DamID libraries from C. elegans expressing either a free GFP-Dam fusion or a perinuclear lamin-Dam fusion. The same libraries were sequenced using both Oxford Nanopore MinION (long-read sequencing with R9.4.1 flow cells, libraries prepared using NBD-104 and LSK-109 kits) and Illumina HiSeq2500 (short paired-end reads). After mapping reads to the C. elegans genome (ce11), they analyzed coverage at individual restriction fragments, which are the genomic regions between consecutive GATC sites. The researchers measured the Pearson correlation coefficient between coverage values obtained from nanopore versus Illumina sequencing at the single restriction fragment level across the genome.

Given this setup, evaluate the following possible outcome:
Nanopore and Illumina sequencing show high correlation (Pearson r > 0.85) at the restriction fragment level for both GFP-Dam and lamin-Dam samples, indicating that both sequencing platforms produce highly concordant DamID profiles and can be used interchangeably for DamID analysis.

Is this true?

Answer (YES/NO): NO